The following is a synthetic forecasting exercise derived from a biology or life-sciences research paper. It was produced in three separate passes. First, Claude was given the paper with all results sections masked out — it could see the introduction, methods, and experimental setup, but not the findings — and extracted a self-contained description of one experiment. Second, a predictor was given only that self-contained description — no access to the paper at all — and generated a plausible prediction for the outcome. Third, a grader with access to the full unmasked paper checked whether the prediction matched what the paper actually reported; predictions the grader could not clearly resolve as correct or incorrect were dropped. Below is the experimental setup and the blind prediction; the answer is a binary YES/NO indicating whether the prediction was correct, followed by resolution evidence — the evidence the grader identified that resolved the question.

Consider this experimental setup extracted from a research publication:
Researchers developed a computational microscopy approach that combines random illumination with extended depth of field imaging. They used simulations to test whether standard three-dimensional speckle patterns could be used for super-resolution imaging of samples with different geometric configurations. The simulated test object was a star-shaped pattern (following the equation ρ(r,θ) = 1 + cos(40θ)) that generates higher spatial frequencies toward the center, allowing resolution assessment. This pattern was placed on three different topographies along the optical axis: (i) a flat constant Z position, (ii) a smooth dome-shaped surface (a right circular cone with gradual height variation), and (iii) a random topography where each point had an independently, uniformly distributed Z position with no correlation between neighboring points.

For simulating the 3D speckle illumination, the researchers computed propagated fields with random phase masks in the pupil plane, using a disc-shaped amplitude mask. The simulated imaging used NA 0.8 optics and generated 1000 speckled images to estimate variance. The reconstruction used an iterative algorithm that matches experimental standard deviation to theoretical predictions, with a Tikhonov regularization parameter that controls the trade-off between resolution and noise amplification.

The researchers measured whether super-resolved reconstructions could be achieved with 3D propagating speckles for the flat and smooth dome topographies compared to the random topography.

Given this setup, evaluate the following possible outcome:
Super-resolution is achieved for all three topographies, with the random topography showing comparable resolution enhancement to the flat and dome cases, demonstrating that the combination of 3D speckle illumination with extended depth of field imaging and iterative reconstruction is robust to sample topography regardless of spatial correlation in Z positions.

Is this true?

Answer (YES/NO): NO